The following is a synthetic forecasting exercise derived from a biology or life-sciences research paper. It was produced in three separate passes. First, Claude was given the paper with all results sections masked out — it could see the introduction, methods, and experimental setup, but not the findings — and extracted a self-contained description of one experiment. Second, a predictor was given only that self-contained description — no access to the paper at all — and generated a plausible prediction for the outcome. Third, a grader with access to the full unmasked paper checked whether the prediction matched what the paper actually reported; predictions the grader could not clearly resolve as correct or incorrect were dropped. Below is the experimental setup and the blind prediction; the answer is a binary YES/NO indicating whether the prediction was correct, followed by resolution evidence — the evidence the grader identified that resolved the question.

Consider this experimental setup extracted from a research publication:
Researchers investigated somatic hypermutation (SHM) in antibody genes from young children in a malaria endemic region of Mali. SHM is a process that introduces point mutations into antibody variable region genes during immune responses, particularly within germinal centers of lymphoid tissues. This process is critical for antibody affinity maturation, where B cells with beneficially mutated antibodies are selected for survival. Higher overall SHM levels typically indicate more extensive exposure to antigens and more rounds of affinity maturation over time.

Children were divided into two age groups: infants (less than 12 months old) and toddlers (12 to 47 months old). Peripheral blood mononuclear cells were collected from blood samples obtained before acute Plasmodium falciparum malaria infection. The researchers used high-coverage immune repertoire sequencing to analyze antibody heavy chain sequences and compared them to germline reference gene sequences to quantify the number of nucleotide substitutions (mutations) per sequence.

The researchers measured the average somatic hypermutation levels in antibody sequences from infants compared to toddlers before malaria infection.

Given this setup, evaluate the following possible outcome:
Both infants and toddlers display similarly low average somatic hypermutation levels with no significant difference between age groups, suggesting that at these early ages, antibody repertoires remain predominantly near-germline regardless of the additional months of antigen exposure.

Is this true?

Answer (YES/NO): NO